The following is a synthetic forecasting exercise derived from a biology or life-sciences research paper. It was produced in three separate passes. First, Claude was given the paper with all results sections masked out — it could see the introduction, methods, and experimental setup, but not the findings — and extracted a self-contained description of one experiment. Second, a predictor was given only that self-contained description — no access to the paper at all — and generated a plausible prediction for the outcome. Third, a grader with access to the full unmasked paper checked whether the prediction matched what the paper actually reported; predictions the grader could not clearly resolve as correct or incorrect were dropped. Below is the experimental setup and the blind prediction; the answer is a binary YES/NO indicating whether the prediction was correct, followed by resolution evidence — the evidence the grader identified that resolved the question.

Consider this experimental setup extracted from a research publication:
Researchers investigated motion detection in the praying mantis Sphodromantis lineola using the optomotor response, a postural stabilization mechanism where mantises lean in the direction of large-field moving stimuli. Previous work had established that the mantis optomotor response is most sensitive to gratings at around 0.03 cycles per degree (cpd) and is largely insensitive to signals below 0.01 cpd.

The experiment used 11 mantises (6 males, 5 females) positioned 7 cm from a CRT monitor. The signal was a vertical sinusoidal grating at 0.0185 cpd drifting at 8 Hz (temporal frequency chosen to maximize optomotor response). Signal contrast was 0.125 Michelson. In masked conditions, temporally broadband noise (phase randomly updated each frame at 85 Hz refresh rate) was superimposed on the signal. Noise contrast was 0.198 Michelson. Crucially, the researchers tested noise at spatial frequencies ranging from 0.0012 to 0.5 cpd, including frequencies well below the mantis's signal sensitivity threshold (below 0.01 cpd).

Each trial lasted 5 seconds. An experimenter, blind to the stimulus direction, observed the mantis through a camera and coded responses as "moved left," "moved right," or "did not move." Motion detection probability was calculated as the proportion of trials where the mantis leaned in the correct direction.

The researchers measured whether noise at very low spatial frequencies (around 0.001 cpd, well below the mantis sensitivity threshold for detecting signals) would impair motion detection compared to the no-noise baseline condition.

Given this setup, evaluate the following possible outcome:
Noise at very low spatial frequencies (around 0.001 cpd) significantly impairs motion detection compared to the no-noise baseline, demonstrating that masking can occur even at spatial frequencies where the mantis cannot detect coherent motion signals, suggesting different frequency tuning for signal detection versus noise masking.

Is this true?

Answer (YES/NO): YES